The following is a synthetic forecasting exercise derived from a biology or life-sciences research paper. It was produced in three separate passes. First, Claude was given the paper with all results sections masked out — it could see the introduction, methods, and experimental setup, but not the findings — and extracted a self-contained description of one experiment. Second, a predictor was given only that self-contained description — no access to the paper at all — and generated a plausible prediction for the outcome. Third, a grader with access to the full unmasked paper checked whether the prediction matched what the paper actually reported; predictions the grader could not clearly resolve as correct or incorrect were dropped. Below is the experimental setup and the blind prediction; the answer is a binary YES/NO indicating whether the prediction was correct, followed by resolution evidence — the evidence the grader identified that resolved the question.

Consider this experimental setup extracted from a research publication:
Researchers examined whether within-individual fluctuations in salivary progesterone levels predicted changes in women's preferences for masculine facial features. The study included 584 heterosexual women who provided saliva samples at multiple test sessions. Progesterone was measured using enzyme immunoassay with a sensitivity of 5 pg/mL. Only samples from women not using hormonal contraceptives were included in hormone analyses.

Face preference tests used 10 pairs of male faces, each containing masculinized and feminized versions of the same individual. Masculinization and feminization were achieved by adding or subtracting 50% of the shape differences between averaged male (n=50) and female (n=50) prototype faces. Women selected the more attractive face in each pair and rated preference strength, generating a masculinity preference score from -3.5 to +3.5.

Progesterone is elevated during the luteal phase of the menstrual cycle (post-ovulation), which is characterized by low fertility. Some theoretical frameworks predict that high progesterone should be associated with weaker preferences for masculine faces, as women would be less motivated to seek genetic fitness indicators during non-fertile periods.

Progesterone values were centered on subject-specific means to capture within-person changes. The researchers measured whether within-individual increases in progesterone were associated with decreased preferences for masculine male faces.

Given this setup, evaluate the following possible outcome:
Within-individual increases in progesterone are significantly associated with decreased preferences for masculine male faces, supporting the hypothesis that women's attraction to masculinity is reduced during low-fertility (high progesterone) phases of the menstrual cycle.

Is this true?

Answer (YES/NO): NO